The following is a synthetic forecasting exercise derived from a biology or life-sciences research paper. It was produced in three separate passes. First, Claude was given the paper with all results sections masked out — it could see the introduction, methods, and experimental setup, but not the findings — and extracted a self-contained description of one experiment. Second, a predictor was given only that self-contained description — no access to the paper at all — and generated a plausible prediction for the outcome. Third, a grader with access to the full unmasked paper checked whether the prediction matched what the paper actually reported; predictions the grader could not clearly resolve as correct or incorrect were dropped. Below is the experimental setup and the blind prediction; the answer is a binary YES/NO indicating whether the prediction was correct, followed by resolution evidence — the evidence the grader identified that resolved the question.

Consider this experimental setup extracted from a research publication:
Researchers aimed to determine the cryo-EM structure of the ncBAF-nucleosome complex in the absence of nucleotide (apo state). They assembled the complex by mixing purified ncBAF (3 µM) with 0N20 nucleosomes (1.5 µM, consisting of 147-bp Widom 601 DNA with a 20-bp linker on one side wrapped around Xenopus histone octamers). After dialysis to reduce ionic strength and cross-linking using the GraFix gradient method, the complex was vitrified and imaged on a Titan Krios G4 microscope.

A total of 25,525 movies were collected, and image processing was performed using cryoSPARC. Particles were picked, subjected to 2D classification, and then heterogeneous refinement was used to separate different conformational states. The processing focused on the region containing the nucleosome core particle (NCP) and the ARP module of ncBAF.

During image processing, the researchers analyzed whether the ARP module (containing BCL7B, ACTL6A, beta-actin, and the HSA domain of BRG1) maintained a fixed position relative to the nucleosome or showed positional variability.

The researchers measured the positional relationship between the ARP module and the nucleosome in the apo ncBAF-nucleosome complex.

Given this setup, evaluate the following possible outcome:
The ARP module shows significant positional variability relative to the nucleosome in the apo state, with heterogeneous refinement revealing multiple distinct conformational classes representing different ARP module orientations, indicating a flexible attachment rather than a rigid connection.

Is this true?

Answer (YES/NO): NO